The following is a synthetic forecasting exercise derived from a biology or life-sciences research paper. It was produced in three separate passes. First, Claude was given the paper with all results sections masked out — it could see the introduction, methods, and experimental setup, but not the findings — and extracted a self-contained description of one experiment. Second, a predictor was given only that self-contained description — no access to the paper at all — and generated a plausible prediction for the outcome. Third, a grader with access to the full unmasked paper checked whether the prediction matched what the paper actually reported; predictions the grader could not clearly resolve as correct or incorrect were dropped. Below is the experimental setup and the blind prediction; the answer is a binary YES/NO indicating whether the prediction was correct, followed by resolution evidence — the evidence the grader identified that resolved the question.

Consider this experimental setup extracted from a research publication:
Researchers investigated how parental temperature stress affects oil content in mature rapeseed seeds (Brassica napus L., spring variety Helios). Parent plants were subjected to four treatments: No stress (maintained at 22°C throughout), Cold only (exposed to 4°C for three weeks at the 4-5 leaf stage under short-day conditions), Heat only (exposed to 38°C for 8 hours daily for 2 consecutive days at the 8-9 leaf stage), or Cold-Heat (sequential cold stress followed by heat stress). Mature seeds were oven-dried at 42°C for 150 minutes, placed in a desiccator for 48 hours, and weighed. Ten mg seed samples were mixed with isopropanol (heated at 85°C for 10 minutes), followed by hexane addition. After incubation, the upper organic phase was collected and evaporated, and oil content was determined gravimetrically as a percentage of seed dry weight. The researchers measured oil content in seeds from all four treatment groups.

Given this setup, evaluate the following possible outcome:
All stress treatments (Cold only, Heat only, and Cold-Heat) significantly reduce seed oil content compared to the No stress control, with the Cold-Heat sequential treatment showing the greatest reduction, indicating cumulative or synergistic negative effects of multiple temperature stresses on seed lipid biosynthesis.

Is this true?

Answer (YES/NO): NO